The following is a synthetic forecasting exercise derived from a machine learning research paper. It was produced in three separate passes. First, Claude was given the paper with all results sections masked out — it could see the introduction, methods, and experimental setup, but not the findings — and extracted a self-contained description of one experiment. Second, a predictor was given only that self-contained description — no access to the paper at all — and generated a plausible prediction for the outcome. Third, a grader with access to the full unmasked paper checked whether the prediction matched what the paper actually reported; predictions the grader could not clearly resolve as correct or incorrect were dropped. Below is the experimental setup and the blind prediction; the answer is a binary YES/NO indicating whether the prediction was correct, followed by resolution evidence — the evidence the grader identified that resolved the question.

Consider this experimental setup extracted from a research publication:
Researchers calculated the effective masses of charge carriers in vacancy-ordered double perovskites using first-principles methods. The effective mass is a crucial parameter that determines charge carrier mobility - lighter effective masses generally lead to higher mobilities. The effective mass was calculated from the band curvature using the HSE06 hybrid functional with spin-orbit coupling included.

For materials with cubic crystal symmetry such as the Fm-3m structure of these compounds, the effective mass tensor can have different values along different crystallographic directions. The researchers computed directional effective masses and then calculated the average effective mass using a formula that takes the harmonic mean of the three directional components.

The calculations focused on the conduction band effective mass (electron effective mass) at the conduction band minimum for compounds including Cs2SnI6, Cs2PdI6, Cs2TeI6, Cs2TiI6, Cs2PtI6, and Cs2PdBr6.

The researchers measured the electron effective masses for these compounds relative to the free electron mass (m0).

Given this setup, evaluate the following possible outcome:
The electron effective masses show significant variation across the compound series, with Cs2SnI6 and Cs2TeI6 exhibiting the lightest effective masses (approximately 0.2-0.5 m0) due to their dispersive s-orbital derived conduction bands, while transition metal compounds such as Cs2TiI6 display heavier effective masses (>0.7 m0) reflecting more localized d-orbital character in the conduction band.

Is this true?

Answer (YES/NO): YES